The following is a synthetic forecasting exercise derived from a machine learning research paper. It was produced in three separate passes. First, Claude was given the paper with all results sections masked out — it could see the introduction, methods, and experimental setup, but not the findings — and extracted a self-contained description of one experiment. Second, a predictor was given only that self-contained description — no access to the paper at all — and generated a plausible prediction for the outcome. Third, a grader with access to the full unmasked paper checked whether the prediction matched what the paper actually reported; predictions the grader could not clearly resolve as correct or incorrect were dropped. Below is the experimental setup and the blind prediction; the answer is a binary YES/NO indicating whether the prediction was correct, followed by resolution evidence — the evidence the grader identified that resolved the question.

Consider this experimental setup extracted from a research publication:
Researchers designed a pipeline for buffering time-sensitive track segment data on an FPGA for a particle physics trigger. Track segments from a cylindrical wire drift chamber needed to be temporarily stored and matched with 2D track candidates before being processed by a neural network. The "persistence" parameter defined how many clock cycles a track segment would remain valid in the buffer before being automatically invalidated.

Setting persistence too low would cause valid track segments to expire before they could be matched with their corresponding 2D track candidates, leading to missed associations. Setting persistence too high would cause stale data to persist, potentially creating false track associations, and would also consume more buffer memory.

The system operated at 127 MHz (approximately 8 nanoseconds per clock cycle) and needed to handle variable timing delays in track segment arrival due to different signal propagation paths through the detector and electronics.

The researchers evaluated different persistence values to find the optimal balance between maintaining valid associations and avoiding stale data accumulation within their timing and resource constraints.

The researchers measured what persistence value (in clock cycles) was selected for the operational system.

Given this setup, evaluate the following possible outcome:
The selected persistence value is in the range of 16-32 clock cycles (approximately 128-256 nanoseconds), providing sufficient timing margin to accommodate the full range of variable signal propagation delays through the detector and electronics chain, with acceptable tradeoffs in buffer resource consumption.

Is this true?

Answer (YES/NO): YES